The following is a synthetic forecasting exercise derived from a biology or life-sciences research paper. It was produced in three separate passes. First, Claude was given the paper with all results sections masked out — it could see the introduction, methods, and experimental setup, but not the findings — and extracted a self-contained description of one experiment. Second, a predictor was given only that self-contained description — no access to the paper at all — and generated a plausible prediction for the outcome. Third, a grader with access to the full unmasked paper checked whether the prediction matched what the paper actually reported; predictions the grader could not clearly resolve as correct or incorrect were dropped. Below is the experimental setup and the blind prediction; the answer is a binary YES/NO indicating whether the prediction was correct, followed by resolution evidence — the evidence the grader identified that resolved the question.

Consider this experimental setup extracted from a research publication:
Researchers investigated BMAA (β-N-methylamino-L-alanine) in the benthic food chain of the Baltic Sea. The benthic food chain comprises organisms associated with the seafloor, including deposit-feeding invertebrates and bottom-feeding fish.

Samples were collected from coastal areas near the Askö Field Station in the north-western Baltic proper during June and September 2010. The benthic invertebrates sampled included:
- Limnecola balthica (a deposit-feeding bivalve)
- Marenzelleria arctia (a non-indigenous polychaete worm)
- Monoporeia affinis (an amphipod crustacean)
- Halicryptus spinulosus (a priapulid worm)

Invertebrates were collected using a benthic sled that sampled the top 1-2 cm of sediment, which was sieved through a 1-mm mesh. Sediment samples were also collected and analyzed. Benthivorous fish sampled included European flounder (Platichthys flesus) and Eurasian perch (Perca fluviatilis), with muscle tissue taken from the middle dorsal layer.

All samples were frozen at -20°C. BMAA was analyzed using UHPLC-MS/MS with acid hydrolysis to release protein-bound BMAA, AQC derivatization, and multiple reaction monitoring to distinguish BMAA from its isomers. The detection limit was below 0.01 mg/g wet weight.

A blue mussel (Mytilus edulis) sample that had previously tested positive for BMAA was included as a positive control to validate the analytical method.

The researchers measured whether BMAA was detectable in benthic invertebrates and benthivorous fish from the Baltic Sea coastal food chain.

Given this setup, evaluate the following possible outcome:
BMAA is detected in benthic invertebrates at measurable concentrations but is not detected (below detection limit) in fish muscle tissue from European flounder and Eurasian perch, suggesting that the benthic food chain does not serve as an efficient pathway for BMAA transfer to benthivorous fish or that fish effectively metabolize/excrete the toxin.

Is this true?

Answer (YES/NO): NO